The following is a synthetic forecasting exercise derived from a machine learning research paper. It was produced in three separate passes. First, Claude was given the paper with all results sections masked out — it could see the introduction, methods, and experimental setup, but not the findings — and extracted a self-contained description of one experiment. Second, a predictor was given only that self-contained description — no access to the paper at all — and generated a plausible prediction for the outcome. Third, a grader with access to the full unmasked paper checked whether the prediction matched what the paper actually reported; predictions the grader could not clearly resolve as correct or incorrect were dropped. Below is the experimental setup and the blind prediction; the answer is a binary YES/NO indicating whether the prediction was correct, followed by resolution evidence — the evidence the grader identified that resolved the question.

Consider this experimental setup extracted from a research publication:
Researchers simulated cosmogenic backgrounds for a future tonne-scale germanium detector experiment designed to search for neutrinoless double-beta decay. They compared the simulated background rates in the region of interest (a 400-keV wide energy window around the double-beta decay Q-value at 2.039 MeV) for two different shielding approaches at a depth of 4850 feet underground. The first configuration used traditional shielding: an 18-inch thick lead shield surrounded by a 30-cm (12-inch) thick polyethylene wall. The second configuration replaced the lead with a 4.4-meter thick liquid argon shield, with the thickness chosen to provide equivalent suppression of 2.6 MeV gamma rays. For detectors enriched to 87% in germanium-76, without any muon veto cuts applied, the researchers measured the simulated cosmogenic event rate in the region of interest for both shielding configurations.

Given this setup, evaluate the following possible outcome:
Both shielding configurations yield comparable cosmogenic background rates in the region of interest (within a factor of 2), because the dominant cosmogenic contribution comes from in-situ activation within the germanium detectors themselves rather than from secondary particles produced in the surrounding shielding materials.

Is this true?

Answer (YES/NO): NO